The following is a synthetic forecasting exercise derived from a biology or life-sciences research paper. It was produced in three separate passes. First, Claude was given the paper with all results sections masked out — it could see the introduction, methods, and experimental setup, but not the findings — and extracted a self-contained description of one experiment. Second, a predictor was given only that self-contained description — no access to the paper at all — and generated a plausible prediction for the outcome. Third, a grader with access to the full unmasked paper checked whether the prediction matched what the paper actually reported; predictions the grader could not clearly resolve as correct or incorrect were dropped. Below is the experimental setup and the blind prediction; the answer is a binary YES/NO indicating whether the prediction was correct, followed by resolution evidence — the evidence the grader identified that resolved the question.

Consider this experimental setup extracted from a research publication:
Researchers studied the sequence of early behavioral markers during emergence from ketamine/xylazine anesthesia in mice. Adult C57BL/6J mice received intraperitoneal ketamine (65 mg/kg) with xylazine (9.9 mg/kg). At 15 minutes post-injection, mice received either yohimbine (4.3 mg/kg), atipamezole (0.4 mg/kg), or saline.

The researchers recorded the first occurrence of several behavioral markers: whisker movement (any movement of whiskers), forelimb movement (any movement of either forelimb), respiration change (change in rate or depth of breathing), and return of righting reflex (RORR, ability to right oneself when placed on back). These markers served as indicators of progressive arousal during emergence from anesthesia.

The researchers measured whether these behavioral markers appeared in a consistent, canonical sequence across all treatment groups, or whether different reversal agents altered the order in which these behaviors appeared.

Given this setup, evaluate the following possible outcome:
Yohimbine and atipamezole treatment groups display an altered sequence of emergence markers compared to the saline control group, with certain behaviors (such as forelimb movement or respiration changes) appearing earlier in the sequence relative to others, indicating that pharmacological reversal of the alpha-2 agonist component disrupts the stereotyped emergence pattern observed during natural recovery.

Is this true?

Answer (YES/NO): NO